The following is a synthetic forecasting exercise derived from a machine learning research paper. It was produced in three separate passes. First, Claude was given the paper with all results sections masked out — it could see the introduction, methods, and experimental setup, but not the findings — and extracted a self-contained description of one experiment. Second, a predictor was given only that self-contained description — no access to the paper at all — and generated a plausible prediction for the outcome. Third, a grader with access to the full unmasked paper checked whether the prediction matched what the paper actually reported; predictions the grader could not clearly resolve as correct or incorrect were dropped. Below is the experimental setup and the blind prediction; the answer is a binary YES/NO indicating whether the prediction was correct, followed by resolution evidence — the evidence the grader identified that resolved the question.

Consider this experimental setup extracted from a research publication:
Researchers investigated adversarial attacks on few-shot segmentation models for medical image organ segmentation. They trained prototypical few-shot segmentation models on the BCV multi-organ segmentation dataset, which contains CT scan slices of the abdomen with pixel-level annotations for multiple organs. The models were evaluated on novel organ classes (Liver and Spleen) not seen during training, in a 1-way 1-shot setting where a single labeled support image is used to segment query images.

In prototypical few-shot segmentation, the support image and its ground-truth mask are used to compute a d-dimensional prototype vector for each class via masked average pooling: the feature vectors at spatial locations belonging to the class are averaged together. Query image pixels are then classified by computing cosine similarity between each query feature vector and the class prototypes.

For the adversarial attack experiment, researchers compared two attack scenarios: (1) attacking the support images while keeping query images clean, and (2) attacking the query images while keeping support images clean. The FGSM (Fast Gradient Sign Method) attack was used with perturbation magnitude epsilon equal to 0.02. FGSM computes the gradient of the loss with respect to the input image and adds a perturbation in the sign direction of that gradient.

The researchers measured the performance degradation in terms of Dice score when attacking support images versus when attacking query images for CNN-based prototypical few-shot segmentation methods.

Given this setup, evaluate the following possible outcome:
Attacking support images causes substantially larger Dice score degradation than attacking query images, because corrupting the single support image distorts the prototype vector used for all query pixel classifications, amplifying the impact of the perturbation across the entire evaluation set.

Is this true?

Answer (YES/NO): NO